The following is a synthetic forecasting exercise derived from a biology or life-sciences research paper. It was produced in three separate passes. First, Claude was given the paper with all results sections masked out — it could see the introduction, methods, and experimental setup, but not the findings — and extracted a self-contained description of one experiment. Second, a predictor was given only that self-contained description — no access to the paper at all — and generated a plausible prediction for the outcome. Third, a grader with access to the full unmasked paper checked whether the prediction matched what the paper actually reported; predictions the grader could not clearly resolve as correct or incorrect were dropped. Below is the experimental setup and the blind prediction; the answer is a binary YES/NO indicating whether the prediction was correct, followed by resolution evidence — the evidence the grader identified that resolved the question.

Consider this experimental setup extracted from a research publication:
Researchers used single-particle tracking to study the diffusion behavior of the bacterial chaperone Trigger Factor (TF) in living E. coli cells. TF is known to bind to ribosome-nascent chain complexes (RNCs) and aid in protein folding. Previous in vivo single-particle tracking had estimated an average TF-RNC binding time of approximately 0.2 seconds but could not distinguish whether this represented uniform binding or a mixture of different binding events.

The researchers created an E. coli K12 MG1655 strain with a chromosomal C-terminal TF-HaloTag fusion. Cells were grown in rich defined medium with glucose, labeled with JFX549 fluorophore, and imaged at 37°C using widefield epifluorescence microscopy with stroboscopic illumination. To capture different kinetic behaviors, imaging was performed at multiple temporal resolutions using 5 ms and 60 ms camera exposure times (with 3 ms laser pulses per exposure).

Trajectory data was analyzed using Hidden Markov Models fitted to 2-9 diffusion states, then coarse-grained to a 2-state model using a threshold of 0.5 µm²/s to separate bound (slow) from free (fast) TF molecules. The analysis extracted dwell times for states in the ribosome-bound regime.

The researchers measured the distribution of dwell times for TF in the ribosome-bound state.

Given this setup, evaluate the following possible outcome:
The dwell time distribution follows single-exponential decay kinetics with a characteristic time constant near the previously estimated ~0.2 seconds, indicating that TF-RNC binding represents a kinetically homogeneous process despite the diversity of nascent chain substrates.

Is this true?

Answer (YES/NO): NO